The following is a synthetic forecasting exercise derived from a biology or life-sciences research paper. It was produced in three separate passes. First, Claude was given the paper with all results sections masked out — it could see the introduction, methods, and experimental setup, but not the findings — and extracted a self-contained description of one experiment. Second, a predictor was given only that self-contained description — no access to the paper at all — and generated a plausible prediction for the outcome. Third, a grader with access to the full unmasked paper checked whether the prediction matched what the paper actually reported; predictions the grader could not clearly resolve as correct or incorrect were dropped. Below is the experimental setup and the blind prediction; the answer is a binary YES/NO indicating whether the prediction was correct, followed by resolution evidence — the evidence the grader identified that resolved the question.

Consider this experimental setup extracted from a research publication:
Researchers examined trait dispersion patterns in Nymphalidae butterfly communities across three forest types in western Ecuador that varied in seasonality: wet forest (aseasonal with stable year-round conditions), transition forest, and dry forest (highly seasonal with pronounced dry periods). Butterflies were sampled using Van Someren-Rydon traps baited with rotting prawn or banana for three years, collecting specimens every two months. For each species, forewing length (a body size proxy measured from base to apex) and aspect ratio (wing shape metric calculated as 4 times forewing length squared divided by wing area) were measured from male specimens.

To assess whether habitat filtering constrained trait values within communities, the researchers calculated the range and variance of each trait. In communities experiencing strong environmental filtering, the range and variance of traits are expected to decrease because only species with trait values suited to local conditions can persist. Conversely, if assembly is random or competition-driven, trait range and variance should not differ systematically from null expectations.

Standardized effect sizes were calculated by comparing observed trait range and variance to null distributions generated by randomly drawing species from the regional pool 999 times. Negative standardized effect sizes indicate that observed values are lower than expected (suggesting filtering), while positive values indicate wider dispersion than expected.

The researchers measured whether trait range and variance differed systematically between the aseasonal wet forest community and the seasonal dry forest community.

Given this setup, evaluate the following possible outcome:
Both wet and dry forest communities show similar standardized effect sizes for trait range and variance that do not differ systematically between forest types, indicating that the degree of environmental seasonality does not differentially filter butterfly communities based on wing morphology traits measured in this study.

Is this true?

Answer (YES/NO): NO